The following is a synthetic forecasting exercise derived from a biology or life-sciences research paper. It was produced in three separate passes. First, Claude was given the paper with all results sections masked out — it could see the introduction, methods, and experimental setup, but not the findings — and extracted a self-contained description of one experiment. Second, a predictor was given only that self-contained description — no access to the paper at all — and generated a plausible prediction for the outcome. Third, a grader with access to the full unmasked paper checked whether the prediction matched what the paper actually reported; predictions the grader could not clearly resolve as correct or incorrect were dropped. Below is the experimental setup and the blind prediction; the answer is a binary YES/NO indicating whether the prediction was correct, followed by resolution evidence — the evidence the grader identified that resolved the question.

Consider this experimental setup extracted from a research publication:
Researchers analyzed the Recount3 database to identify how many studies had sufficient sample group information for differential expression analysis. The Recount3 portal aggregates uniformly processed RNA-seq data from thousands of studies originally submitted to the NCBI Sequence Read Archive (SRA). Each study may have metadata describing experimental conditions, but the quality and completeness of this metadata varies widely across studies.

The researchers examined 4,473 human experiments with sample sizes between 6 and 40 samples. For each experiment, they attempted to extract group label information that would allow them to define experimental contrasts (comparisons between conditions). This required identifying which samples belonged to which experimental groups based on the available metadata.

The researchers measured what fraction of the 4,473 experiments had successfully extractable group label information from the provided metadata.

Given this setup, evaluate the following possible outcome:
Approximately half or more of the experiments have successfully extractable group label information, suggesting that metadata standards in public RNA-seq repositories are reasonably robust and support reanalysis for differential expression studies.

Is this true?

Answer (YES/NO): YES